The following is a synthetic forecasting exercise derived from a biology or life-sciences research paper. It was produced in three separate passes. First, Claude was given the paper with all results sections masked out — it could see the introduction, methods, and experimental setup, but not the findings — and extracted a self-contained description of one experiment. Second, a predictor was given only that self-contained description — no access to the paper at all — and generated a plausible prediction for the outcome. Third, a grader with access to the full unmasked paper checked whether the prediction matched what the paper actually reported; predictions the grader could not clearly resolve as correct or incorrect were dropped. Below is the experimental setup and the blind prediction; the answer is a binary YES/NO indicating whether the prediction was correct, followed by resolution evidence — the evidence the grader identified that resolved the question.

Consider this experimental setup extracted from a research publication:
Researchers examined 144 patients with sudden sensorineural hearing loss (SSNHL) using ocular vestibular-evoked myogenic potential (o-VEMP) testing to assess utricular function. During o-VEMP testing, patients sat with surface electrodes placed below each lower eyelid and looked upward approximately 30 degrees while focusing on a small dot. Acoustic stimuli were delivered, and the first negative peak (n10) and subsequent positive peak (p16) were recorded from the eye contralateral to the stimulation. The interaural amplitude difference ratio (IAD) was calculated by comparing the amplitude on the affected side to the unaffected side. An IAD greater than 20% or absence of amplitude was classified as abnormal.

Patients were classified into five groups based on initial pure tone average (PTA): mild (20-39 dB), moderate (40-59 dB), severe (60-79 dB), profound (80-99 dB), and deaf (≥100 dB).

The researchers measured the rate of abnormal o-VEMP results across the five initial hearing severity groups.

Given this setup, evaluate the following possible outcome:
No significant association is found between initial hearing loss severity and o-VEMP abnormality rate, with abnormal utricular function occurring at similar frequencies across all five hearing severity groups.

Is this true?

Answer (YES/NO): NO